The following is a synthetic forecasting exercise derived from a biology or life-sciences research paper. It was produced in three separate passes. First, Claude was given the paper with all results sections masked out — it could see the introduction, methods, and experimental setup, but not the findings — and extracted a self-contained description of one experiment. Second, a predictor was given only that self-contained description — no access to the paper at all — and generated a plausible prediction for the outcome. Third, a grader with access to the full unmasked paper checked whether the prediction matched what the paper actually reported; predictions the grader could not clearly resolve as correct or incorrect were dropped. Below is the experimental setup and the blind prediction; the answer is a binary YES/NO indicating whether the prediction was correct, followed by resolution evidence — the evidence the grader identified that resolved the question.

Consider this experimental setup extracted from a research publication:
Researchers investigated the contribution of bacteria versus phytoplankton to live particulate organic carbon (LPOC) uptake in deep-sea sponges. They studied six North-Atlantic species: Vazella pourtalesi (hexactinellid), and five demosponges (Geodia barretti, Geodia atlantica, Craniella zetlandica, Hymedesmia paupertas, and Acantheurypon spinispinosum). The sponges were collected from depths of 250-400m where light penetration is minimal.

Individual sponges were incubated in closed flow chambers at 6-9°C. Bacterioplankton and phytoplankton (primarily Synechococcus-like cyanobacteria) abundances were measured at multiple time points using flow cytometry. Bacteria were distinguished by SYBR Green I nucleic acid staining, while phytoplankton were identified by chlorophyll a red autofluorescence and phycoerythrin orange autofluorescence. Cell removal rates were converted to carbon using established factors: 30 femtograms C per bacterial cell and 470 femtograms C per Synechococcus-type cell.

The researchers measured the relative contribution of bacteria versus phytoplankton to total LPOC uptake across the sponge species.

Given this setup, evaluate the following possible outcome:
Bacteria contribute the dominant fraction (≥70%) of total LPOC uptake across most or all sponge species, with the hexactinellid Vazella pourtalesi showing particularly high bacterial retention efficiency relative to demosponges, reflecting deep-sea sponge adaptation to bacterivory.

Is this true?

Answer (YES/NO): YES